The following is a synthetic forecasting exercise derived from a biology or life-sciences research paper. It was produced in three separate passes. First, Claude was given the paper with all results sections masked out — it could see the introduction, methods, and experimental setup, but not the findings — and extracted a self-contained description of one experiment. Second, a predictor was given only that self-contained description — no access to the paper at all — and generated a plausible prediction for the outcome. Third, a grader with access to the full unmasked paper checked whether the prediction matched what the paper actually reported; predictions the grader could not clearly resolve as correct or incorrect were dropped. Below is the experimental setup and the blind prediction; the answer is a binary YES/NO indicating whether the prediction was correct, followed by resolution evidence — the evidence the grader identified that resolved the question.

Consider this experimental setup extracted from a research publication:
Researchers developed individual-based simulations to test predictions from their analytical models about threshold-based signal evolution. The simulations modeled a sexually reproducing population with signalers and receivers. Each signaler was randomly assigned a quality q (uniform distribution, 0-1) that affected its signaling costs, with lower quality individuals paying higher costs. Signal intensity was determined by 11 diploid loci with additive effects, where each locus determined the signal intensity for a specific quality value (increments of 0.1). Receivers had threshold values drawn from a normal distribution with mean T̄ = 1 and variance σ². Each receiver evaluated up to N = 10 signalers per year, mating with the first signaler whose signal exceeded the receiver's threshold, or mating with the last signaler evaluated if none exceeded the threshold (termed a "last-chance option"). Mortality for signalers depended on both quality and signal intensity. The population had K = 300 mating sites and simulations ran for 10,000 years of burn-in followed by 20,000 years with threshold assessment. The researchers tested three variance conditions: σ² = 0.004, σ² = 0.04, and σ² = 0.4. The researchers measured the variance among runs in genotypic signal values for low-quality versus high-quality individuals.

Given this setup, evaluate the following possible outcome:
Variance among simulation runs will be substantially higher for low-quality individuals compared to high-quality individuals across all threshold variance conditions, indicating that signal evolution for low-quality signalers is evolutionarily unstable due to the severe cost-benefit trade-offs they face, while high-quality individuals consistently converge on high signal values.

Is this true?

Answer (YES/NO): NO